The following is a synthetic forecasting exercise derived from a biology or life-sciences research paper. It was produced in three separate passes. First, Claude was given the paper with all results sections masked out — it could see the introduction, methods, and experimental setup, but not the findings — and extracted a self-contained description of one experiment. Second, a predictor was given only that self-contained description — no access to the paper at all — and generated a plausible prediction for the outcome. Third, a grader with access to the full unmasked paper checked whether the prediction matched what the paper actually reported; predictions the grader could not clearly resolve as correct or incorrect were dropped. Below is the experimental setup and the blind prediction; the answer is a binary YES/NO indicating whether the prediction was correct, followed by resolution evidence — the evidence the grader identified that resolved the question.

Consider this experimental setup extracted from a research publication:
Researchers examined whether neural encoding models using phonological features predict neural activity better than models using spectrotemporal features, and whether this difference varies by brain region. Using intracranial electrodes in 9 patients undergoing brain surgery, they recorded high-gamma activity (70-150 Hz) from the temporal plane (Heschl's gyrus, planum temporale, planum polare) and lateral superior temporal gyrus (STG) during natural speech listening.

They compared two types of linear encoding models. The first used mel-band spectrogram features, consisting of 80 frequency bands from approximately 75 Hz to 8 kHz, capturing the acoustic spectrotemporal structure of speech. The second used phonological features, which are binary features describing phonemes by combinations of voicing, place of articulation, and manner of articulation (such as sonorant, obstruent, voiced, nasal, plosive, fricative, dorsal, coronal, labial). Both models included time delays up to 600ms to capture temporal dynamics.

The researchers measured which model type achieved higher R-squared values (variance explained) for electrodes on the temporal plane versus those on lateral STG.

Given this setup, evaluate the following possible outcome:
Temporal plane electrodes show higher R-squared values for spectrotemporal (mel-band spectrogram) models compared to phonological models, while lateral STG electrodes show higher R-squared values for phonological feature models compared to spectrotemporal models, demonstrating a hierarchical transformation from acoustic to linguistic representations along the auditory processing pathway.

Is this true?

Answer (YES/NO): YES